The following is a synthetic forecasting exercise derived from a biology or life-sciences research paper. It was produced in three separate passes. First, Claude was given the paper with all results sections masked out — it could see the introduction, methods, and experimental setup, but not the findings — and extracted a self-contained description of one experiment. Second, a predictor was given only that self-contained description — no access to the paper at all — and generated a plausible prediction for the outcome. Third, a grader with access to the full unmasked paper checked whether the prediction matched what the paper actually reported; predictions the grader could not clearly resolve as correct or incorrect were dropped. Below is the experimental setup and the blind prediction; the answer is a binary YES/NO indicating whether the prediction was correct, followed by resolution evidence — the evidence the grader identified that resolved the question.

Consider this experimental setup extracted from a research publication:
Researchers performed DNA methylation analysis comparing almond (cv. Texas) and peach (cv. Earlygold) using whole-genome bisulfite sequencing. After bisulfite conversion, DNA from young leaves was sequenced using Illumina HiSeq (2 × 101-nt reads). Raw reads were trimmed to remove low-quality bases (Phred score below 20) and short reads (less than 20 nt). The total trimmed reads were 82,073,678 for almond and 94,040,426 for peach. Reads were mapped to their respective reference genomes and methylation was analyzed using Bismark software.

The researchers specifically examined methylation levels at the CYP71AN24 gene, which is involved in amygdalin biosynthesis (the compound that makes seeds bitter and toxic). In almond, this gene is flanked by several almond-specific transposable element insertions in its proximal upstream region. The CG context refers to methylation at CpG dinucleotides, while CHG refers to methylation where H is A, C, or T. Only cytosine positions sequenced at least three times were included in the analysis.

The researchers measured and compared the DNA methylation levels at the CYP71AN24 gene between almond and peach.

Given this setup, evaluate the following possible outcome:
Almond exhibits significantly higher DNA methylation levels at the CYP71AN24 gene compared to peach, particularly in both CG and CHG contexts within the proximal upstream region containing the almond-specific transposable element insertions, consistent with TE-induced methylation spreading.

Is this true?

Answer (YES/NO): YES